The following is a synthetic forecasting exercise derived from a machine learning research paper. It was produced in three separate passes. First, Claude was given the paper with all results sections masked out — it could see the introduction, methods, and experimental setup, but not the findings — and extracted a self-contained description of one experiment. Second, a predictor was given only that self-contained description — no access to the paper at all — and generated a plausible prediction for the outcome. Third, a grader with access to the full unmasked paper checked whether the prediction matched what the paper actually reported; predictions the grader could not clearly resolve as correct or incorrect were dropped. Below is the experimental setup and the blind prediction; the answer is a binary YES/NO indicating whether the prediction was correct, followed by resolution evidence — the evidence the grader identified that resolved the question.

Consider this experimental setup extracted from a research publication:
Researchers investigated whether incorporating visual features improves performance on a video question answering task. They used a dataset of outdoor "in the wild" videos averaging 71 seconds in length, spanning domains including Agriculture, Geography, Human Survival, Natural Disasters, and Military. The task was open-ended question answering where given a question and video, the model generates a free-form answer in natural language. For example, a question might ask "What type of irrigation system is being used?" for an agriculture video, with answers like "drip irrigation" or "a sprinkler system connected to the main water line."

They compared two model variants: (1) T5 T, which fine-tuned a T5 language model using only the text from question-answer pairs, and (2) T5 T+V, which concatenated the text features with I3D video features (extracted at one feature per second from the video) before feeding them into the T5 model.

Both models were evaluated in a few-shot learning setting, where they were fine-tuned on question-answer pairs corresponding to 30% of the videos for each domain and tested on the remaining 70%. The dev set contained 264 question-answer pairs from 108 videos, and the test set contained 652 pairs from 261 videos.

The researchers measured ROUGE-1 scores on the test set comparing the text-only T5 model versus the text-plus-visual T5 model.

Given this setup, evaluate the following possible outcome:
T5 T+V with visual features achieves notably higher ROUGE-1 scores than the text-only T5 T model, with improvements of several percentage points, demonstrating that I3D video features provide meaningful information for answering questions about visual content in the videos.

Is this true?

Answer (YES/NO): NO